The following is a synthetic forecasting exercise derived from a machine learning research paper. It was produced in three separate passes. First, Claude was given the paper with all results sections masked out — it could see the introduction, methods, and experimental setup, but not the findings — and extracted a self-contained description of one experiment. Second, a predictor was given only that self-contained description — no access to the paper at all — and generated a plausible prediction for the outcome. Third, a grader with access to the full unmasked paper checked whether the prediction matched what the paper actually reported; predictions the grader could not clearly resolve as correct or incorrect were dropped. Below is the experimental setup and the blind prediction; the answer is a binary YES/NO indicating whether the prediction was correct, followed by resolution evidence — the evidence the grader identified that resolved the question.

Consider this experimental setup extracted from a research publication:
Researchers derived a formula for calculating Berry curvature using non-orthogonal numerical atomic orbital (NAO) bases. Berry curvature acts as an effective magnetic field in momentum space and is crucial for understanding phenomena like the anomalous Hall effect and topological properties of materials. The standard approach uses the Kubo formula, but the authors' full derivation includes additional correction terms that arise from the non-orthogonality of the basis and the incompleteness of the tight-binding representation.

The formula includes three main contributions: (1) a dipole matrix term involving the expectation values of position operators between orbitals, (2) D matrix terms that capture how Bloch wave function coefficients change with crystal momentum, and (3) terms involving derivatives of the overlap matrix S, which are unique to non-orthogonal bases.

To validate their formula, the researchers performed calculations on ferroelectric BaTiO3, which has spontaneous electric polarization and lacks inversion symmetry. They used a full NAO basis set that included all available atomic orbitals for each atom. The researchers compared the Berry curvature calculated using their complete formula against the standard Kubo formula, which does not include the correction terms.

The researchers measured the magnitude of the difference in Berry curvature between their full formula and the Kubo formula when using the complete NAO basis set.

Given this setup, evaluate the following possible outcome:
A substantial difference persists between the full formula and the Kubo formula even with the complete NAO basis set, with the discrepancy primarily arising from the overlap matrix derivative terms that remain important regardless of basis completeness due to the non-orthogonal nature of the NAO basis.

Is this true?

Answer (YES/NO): NO